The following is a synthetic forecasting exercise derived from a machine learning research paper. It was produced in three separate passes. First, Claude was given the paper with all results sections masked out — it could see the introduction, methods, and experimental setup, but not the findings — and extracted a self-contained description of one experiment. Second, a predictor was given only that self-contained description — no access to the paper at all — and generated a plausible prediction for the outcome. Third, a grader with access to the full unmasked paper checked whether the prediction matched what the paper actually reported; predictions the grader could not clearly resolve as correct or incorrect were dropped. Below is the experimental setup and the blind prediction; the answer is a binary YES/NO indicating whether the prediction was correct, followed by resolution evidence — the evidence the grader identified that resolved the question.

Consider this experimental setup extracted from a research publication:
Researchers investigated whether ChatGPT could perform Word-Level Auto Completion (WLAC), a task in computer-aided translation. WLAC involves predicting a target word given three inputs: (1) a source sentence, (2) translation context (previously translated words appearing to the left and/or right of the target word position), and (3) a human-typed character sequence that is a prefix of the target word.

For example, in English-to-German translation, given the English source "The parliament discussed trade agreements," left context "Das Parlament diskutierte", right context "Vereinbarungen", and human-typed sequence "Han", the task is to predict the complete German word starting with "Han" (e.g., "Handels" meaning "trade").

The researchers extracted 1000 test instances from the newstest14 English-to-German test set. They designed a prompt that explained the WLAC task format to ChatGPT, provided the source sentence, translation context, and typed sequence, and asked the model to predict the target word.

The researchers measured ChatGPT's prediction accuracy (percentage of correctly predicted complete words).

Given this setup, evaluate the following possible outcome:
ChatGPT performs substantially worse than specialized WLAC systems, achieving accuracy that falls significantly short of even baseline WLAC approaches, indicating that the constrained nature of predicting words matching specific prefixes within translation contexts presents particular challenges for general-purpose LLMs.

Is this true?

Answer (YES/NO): NO